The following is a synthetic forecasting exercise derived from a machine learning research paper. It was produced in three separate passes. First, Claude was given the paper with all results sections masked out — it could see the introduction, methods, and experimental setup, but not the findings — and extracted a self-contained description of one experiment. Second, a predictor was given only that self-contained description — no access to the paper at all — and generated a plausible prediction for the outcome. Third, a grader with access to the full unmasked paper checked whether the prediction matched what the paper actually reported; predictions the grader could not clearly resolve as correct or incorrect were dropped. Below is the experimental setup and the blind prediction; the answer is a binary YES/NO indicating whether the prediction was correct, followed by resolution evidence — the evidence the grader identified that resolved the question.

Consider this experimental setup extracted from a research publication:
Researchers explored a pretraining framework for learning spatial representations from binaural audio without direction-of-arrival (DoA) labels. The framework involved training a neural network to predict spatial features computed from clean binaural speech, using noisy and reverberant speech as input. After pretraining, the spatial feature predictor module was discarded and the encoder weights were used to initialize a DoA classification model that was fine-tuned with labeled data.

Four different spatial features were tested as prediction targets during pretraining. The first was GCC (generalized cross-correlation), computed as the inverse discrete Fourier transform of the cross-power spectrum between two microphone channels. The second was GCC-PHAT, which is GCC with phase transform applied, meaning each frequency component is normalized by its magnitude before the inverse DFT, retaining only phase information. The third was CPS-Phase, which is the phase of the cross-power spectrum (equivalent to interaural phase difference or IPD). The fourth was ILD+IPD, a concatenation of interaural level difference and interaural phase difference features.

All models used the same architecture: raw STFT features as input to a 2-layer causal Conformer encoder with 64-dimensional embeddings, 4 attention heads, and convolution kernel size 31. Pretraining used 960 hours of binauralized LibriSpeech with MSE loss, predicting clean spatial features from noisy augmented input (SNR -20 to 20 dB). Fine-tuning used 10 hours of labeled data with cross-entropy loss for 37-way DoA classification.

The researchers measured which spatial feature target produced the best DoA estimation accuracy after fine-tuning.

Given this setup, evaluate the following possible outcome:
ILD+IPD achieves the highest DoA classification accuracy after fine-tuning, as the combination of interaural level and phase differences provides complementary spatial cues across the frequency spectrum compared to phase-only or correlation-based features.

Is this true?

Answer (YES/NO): NO